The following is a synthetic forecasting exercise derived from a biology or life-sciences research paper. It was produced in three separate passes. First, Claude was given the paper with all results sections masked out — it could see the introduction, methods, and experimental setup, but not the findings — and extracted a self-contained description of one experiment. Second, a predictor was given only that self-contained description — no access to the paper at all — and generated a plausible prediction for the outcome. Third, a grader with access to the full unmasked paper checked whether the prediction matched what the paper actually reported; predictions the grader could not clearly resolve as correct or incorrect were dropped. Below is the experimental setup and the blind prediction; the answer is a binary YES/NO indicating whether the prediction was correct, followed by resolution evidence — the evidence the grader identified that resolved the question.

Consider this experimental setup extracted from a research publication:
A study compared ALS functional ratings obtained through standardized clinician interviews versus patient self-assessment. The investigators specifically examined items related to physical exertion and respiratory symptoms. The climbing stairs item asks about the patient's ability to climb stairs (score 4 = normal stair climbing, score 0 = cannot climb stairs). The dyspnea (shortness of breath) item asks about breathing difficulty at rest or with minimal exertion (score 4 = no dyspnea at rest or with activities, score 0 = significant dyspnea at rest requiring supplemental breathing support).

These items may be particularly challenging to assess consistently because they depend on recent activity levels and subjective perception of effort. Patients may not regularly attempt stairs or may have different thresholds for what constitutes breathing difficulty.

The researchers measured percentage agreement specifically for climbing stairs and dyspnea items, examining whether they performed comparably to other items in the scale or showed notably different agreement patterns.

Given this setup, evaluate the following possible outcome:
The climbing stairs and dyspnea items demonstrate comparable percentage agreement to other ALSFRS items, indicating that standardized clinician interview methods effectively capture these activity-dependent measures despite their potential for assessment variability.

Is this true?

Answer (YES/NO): NO